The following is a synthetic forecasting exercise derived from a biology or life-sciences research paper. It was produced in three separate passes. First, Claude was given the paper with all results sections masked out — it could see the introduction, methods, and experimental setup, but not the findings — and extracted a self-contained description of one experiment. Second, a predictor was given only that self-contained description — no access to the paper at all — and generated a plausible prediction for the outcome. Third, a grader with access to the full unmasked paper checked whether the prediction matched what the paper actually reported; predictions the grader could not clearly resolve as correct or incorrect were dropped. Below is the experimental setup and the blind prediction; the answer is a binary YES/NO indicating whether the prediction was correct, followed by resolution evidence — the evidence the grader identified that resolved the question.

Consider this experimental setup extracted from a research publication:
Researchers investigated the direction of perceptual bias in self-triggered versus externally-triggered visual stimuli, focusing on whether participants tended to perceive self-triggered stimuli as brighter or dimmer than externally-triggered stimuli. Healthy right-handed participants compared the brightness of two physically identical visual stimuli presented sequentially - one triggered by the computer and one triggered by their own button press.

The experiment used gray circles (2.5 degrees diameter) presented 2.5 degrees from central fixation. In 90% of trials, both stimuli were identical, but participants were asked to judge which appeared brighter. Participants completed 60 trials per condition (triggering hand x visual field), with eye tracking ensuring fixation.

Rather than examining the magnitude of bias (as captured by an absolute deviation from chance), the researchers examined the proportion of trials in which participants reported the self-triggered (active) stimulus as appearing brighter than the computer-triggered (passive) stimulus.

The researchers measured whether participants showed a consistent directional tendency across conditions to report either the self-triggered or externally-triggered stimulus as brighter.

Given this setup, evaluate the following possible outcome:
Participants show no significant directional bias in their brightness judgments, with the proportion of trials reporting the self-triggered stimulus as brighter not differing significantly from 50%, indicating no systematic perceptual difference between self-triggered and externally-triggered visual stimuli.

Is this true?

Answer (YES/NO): YES